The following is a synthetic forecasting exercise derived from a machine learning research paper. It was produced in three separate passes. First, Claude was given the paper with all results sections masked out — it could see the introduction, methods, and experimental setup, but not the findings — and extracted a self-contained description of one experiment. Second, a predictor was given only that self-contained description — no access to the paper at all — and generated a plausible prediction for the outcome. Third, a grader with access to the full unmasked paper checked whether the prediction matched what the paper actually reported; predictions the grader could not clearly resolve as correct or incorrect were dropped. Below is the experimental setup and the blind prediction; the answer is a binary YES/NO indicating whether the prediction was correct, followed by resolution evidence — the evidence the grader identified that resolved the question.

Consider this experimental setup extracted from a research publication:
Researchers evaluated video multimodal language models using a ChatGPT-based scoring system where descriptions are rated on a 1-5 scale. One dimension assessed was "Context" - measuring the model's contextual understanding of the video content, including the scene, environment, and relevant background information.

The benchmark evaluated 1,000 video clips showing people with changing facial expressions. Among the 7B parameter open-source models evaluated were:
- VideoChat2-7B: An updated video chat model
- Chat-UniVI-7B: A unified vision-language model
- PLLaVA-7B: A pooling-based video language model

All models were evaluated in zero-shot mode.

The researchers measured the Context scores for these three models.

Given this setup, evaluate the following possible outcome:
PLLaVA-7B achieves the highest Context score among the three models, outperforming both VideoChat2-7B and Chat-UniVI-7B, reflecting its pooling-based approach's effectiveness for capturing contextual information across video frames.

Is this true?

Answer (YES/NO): YES